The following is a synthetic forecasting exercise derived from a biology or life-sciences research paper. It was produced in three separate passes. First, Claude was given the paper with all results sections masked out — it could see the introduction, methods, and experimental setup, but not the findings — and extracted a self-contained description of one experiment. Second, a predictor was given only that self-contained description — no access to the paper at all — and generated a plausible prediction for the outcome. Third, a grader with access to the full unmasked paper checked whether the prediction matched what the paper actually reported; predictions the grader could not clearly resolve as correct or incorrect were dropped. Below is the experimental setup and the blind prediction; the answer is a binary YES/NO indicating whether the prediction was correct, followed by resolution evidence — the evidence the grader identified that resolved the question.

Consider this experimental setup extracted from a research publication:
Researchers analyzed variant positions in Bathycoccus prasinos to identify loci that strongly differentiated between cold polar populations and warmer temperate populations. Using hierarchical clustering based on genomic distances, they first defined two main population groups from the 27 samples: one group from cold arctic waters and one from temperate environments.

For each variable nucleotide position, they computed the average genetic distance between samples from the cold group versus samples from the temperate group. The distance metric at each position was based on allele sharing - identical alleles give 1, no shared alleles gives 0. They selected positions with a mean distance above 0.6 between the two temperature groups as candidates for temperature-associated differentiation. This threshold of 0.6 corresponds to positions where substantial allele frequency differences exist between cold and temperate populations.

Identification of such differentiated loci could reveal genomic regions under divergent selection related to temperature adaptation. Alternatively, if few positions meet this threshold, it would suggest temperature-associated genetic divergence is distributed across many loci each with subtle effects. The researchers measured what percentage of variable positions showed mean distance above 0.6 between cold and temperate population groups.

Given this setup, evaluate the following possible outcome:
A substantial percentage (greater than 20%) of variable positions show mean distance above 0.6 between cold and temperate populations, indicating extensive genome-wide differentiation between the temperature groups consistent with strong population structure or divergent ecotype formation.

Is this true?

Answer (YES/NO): NO